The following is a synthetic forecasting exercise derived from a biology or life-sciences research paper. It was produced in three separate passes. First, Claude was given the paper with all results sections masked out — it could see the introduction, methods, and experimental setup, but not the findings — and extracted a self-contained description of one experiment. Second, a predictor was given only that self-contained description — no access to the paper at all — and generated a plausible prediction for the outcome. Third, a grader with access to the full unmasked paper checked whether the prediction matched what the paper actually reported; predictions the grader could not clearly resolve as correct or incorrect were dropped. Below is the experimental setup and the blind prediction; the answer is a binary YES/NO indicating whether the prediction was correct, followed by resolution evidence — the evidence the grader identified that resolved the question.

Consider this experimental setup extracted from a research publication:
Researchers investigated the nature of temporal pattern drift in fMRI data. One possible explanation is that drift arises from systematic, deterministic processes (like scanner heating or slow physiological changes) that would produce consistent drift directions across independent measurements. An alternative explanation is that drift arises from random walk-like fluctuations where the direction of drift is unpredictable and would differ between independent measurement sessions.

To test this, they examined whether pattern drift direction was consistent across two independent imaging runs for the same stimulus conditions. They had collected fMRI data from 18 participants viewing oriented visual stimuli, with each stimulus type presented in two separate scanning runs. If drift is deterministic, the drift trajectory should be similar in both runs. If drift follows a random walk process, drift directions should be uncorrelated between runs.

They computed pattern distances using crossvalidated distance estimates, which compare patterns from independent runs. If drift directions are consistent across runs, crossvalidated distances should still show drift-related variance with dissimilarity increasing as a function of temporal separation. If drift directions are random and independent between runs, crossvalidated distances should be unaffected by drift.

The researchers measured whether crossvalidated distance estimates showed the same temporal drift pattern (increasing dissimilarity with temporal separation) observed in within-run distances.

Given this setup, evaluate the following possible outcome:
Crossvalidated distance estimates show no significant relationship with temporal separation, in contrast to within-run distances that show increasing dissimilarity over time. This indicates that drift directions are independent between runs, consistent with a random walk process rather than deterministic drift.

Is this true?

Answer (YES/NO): YES